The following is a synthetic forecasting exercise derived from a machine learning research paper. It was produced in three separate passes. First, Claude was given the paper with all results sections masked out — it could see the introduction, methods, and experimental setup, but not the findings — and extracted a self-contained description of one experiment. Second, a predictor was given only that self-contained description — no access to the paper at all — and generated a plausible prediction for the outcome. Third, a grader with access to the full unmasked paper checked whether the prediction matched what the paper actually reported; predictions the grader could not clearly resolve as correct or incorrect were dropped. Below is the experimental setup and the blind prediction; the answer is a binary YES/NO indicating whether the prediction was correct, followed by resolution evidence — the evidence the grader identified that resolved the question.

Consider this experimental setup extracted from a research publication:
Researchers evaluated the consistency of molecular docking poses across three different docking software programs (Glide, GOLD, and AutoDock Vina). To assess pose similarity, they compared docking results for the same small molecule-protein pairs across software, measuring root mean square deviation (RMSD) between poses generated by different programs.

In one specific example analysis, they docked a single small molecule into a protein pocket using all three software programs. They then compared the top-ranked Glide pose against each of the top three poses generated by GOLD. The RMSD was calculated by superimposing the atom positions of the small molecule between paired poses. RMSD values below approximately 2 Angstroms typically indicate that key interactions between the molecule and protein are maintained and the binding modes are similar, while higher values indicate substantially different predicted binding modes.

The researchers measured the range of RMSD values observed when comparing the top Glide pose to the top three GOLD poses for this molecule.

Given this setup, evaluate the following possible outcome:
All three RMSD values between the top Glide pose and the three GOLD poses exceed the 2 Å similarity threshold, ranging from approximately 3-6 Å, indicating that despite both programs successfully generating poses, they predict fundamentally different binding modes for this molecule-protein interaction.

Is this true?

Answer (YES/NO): NO